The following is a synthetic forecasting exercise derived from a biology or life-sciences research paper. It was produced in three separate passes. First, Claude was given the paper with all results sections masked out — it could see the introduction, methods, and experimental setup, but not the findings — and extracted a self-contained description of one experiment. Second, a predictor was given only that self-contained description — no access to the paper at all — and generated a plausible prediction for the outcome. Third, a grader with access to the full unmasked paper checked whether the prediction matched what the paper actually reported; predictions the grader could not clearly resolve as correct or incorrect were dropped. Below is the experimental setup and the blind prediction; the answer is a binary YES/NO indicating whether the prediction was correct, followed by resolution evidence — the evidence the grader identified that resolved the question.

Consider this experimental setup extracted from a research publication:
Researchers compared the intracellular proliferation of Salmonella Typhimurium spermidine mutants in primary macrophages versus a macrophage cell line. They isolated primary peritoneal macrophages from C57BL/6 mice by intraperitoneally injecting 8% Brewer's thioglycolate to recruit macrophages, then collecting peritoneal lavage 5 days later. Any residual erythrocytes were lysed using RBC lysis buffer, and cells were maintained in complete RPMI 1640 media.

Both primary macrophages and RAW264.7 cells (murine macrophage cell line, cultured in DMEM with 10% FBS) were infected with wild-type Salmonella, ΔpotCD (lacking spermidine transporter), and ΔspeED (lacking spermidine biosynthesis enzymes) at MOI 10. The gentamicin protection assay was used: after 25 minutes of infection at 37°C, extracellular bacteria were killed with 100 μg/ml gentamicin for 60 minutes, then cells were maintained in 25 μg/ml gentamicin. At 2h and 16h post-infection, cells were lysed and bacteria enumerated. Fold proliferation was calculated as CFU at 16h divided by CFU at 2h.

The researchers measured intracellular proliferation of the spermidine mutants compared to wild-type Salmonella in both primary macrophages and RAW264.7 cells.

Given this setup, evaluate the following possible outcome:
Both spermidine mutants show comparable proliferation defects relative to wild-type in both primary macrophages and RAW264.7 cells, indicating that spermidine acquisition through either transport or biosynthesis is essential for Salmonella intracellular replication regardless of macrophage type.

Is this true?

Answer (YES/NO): YES